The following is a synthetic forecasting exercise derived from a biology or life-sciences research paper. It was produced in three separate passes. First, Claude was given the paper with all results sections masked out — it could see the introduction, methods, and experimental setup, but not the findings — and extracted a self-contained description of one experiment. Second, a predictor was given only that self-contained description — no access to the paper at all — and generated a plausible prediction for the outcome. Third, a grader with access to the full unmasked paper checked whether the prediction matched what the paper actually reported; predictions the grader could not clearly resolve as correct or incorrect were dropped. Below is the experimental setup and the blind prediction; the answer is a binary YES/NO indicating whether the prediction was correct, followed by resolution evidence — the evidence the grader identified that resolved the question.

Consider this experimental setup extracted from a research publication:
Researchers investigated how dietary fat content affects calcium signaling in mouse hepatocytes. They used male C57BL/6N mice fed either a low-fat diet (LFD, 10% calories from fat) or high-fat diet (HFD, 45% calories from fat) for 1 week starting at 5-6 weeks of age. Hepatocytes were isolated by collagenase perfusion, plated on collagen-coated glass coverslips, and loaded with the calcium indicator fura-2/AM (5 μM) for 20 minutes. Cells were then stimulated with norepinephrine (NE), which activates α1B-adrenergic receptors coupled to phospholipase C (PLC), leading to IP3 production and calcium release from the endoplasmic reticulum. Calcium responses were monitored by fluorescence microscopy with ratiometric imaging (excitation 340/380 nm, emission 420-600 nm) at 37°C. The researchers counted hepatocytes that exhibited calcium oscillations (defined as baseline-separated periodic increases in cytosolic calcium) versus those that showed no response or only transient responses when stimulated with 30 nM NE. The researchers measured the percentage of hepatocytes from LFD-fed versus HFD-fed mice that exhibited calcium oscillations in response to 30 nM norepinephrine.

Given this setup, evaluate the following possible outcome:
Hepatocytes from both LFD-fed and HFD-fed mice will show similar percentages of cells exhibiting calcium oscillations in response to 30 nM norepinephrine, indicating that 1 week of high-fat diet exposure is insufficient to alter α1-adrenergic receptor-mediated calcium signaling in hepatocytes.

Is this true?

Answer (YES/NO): NO